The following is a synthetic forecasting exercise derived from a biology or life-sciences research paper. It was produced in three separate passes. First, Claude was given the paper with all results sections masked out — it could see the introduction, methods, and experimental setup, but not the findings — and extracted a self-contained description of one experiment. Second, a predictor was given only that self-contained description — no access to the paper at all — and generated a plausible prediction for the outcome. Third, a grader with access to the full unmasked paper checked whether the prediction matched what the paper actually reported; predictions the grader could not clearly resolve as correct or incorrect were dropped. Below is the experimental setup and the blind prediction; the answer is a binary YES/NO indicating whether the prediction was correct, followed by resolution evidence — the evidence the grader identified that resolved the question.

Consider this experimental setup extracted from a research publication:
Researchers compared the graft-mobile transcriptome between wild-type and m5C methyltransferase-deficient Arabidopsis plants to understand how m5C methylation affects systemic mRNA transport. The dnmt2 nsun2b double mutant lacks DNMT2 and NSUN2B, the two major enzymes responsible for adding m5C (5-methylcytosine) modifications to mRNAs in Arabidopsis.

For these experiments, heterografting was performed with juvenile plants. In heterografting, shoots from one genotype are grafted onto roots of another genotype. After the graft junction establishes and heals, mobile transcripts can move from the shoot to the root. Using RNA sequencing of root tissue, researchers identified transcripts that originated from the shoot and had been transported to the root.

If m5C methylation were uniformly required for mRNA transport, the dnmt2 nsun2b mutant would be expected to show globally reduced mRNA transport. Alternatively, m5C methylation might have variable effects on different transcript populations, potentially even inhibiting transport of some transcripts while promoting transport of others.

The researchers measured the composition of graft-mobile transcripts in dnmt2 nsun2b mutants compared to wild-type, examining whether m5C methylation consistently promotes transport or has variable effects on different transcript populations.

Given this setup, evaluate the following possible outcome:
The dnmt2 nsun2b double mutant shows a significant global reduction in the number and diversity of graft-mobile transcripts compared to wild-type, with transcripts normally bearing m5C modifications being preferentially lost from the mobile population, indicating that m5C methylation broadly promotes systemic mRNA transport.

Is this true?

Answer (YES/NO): NO